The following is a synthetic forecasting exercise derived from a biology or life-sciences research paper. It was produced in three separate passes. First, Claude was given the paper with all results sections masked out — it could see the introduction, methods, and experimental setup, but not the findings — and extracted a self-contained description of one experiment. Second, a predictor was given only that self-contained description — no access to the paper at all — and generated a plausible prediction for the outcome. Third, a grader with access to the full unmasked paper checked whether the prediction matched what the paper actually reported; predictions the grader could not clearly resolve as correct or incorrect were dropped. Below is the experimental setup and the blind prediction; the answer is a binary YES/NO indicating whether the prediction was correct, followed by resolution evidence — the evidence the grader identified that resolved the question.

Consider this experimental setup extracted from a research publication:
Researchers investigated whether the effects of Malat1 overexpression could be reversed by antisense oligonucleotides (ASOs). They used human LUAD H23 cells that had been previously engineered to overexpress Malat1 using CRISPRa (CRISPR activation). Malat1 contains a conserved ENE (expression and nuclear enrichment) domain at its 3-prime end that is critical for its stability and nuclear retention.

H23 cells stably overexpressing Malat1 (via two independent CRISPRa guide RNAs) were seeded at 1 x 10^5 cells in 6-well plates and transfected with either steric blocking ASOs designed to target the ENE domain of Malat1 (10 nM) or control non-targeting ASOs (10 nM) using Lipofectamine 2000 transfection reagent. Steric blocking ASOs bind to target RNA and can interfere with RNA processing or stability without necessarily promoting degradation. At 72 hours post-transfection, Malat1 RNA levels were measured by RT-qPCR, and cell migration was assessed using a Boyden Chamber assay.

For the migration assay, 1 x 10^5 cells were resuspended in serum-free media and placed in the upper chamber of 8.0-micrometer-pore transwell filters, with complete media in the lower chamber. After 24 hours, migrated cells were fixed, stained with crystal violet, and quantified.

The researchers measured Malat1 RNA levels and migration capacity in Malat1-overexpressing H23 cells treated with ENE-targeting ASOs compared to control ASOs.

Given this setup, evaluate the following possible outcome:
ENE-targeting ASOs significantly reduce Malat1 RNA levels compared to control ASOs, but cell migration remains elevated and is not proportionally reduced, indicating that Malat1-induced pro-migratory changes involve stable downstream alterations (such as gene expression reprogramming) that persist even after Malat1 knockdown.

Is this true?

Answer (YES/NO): NO